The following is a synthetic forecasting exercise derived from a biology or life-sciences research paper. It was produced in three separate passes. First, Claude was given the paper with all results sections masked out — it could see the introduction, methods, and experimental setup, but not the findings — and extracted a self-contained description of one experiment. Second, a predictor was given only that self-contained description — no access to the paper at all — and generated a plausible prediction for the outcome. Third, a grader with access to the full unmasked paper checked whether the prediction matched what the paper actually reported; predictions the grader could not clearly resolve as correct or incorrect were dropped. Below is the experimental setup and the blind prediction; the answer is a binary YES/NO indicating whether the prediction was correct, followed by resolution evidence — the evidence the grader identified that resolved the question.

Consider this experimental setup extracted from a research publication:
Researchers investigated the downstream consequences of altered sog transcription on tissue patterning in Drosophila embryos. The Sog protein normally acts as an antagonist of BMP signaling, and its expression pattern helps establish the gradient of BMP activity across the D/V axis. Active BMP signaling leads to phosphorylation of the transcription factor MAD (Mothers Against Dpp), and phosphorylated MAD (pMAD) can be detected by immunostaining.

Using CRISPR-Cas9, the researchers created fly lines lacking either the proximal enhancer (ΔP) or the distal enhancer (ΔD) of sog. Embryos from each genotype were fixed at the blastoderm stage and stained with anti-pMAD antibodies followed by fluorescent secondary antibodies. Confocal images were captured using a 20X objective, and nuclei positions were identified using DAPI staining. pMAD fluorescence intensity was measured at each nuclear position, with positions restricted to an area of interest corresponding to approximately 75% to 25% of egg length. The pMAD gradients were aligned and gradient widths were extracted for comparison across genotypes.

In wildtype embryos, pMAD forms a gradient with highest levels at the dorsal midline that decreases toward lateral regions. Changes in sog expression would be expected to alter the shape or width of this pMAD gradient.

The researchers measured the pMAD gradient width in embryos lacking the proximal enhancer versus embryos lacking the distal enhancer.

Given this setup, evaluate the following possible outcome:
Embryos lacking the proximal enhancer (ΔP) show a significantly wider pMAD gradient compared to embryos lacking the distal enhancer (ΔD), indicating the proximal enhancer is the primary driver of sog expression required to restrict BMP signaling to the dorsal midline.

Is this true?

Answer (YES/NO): NO